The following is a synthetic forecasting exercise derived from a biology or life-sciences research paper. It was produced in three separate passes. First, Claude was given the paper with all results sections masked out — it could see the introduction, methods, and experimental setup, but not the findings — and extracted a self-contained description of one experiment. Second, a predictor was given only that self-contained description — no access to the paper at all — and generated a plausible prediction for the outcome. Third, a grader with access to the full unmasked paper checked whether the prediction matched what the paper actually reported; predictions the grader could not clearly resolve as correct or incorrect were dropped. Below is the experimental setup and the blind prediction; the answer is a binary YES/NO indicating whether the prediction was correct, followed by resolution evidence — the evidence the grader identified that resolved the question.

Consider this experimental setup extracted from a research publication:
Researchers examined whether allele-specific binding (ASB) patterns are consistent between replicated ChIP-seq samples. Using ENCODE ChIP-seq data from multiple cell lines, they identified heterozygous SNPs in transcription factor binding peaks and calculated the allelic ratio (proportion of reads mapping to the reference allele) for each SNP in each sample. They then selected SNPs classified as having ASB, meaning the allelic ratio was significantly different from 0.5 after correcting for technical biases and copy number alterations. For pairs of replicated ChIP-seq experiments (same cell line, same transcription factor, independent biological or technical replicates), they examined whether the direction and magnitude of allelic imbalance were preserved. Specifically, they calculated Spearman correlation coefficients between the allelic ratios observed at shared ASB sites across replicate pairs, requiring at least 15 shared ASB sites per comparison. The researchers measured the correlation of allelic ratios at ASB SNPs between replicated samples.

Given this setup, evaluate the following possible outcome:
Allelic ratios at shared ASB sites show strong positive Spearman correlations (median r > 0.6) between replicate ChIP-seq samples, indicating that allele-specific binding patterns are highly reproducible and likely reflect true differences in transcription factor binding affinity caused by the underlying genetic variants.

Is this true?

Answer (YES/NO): YES